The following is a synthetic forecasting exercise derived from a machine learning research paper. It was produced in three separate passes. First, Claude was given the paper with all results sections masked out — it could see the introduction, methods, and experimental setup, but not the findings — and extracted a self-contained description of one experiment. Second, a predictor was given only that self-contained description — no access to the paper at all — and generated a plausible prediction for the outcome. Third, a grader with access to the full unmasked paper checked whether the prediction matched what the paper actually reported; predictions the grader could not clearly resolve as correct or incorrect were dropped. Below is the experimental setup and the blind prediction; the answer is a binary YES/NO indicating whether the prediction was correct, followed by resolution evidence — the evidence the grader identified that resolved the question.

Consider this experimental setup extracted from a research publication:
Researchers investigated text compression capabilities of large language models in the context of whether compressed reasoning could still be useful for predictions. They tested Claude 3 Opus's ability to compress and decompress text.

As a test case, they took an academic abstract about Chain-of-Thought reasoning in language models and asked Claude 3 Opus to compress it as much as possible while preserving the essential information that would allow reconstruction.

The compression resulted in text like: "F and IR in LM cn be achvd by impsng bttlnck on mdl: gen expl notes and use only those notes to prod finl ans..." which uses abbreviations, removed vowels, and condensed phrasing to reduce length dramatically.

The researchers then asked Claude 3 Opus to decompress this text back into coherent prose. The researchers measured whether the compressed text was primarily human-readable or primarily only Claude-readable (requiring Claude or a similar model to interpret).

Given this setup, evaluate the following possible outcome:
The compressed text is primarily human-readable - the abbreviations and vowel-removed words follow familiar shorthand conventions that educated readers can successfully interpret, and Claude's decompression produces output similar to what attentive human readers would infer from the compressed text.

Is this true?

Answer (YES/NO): NO